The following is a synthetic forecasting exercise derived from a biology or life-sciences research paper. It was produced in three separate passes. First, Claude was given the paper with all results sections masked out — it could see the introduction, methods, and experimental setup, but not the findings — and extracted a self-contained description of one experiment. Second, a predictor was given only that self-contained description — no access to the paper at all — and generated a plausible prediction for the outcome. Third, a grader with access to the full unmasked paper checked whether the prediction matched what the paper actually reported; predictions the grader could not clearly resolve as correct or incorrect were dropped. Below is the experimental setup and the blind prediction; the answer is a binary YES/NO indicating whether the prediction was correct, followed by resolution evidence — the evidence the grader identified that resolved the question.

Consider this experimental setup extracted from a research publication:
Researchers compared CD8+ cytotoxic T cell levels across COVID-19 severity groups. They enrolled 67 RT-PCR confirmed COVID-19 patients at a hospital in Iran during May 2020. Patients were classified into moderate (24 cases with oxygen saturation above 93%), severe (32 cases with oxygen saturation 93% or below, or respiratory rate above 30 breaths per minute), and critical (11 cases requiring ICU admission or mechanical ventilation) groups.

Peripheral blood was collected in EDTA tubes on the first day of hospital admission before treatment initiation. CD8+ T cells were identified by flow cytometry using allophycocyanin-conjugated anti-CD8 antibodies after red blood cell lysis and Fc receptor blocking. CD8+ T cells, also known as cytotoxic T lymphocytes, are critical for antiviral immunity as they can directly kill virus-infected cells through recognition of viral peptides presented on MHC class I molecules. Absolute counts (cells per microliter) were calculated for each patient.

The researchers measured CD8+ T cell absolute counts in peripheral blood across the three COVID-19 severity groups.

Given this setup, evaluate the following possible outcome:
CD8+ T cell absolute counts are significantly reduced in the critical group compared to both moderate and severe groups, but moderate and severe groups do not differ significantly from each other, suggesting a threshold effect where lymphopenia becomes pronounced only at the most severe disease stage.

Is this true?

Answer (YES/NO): NO